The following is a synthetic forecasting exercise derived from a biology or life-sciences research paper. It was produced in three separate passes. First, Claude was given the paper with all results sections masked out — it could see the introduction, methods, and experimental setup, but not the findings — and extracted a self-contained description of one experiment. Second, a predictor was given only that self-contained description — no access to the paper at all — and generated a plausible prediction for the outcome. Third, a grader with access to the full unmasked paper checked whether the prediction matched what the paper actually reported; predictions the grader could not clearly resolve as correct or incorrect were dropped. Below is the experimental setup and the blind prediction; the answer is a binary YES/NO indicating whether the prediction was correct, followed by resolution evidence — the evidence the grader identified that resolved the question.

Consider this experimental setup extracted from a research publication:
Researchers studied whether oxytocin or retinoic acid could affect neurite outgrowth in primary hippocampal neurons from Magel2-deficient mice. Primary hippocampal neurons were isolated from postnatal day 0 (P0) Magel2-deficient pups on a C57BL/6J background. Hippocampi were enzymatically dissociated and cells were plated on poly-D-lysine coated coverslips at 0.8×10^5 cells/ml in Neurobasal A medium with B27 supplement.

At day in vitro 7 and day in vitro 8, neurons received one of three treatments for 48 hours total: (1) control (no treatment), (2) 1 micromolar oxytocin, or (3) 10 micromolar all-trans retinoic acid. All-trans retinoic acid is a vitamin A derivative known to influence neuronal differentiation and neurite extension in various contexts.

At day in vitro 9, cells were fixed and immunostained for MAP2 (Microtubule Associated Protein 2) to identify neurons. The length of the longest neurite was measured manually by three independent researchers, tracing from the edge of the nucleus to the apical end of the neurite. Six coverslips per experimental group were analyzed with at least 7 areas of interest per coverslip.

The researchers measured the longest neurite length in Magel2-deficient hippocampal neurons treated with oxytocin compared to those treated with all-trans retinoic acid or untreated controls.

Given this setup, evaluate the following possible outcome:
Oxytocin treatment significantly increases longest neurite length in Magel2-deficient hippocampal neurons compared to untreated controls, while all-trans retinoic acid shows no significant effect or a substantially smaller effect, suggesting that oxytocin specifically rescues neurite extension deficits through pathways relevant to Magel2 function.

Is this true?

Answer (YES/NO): YES